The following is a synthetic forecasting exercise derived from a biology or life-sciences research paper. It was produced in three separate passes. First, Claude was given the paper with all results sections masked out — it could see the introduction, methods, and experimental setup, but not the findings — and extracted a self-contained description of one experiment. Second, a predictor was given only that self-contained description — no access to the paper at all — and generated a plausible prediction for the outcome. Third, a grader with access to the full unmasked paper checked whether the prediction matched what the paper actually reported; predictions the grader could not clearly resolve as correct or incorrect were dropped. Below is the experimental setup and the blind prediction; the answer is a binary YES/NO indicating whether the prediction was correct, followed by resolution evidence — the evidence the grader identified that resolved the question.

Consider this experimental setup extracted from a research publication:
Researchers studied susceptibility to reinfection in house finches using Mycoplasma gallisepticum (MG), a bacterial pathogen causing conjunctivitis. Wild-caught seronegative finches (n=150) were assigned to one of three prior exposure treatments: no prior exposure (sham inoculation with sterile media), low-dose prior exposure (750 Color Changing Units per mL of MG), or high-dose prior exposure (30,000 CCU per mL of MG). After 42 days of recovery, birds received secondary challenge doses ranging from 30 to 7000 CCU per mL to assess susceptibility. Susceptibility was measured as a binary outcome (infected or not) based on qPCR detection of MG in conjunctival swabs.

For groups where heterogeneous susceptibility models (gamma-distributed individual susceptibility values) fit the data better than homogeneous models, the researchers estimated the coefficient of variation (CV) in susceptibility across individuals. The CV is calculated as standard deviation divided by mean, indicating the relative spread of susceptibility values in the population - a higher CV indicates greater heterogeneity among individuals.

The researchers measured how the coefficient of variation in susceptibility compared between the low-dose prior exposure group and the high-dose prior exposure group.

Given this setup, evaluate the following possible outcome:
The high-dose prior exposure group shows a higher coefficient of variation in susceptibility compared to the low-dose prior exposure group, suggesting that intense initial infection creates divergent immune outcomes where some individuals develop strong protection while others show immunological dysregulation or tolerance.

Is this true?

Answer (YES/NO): YES